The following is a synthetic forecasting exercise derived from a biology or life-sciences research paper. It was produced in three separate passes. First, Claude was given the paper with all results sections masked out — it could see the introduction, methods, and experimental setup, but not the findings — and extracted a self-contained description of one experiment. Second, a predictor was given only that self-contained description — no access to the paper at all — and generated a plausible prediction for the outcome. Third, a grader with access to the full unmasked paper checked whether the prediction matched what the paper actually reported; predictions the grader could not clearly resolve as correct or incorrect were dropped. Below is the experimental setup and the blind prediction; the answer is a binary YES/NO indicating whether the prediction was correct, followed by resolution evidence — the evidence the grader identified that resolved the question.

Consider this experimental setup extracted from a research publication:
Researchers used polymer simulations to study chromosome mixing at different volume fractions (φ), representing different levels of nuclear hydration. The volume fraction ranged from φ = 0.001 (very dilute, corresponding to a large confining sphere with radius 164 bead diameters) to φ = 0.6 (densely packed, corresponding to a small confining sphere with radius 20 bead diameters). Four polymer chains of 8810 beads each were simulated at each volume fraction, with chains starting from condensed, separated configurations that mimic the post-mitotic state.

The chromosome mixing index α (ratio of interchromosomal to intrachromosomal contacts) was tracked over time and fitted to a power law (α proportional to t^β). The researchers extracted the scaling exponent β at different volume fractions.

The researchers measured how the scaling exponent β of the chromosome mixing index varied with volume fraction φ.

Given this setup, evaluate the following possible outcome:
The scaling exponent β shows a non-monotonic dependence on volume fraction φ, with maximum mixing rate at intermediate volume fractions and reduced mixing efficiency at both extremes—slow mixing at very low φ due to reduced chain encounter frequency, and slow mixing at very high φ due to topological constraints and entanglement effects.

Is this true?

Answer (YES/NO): YES